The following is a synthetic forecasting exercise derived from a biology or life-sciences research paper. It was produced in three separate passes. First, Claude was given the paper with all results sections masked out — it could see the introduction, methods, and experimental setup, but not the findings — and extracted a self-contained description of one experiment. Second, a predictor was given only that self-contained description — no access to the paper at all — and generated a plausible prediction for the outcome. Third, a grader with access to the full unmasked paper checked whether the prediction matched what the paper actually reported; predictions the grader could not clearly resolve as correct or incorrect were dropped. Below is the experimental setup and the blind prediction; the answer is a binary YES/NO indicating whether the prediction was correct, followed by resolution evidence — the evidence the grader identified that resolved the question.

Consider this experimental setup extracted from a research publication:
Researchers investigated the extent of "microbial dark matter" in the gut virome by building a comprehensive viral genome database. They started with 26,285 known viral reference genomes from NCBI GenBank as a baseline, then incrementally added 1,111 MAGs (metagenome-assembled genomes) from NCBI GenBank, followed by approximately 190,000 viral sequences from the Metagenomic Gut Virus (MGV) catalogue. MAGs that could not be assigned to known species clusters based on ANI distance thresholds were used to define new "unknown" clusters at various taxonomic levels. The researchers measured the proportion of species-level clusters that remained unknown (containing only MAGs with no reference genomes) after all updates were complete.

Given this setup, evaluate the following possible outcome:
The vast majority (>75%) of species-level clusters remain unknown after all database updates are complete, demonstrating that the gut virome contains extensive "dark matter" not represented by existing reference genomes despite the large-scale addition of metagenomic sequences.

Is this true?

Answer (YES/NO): YES